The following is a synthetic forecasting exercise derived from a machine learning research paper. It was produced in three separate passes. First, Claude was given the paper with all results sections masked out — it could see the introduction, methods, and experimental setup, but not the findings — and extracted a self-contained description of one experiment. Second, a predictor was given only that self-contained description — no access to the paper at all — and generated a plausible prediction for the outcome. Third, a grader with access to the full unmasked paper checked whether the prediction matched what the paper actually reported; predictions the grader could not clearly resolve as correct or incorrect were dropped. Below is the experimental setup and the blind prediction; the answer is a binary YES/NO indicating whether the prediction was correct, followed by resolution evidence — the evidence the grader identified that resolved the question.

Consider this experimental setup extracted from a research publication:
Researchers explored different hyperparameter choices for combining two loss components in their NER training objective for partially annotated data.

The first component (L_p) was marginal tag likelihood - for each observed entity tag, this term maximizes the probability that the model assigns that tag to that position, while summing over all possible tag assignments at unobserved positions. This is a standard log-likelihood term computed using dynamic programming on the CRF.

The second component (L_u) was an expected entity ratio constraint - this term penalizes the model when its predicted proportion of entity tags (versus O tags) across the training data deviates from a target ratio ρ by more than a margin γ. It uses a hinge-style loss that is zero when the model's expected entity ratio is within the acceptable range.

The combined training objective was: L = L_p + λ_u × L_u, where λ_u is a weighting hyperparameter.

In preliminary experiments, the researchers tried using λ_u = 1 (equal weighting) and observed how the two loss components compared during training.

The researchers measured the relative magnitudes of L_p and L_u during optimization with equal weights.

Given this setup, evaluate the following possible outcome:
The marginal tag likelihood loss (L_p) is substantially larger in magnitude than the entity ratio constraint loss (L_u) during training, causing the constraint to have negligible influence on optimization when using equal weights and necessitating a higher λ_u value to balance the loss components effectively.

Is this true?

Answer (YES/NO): YES